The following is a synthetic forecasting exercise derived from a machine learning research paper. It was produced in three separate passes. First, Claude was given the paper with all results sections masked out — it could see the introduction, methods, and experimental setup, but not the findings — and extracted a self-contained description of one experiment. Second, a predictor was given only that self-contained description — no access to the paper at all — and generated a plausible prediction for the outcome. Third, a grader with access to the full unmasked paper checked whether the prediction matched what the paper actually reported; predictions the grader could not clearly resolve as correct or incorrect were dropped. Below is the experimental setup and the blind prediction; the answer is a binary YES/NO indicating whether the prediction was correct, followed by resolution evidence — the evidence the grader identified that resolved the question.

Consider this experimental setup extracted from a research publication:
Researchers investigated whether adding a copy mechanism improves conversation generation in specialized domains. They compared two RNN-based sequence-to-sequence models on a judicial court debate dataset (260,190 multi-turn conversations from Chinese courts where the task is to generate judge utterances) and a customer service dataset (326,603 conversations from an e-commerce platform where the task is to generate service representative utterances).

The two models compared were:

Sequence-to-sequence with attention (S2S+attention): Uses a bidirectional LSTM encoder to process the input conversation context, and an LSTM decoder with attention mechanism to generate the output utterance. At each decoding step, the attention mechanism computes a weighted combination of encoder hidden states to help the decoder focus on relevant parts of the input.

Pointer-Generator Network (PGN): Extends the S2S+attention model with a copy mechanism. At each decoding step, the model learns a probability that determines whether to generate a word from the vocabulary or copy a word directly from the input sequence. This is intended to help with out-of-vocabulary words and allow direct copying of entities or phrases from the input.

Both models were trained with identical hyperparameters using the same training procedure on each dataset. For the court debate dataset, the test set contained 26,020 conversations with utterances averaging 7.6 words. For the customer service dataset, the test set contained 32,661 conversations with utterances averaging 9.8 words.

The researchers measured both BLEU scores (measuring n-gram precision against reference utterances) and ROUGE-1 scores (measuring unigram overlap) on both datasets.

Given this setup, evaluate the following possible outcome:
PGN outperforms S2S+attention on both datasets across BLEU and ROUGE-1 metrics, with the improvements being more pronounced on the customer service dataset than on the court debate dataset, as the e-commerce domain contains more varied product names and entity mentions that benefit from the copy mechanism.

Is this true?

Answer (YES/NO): YES